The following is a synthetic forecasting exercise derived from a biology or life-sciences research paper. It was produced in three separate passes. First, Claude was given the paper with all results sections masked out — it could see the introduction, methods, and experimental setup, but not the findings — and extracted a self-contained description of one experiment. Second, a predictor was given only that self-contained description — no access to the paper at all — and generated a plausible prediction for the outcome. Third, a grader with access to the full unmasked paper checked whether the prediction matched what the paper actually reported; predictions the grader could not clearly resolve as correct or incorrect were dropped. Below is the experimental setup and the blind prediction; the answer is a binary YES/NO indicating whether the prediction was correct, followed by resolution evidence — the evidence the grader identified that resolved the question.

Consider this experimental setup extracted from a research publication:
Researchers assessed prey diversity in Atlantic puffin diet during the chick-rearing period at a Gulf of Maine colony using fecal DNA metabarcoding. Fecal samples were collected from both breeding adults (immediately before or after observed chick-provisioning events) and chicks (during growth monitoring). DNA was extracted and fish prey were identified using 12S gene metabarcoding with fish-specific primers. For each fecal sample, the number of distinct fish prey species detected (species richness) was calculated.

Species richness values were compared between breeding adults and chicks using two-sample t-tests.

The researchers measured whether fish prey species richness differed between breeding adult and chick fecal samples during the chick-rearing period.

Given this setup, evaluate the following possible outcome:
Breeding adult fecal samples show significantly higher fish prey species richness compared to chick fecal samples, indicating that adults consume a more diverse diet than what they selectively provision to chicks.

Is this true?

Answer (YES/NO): YES